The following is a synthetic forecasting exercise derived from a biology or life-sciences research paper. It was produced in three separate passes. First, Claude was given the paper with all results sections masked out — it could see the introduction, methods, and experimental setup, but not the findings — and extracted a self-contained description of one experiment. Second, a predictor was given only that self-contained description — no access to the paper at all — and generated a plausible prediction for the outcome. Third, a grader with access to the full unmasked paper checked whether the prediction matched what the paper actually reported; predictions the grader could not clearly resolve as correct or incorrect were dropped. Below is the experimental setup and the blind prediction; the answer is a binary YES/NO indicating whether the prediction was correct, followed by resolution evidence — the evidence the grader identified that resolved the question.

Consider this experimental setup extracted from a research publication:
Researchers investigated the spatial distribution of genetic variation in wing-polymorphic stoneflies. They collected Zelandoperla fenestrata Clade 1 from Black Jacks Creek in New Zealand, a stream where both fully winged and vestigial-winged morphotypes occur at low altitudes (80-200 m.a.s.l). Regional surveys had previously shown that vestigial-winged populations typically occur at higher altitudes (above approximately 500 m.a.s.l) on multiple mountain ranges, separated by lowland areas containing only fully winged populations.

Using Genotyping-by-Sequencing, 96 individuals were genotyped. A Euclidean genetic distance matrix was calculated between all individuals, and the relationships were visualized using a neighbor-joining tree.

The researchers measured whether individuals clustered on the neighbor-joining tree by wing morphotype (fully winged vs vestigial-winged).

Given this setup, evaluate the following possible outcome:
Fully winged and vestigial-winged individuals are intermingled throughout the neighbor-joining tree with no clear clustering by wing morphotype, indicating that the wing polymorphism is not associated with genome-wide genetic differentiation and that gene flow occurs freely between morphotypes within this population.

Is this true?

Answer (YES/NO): YES